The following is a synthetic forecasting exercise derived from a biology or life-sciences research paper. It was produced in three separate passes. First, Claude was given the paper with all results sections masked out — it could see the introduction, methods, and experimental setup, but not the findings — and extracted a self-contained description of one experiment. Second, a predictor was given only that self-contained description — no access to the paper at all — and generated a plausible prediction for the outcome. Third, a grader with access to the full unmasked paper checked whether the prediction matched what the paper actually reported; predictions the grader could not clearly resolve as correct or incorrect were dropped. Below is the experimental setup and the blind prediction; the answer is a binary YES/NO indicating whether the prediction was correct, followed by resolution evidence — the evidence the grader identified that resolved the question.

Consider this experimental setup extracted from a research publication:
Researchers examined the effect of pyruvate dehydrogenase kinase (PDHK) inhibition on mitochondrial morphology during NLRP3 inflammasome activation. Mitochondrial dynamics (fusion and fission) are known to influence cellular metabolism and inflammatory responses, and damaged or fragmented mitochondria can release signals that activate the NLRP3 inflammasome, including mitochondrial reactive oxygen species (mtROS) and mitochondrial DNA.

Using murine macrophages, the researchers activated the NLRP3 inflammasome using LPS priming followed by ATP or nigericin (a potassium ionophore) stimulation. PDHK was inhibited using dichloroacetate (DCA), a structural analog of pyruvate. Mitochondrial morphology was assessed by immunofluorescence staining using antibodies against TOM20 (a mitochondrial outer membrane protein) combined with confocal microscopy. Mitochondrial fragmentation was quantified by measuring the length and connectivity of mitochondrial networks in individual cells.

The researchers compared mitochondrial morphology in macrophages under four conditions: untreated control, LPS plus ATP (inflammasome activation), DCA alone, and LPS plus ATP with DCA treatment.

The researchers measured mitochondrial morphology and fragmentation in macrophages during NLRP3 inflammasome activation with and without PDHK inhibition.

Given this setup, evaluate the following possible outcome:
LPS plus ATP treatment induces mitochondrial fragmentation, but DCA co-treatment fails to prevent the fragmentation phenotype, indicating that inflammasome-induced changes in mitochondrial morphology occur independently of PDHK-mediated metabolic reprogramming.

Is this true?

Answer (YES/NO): NO